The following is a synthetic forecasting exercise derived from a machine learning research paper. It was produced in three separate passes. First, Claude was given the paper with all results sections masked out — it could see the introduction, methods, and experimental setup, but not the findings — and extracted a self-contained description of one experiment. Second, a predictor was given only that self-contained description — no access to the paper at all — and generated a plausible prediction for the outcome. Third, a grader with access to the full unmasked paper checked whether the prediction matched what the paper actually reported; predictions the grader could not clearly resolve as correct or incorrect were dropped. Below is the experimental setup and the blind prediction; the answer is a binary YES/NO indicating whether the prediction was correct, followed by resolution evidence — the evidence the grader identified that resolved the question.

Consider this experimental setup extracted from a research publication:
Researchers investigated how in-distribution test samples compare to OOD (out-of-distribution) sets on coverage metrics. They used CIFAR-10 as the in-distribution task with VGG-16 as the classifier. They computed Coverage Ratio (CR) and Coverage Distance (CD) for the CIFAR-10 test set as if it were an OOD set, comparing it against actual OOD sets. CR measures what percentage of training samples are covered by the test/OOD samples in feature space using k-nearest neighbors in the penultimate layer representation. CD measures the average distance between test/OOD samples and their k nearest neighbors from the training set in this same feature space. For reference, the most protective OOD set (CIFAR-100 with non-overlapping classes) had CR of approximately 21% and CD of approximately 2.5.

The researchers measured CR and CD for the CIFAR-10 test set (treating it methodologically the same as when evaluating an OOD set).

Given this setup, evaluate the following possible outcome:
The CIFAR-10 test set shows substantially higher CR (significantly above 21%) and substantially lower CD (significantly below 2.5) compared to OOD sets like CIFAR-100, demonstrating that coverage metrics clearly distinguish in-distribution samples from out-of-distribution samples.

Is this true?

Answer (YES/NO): YES